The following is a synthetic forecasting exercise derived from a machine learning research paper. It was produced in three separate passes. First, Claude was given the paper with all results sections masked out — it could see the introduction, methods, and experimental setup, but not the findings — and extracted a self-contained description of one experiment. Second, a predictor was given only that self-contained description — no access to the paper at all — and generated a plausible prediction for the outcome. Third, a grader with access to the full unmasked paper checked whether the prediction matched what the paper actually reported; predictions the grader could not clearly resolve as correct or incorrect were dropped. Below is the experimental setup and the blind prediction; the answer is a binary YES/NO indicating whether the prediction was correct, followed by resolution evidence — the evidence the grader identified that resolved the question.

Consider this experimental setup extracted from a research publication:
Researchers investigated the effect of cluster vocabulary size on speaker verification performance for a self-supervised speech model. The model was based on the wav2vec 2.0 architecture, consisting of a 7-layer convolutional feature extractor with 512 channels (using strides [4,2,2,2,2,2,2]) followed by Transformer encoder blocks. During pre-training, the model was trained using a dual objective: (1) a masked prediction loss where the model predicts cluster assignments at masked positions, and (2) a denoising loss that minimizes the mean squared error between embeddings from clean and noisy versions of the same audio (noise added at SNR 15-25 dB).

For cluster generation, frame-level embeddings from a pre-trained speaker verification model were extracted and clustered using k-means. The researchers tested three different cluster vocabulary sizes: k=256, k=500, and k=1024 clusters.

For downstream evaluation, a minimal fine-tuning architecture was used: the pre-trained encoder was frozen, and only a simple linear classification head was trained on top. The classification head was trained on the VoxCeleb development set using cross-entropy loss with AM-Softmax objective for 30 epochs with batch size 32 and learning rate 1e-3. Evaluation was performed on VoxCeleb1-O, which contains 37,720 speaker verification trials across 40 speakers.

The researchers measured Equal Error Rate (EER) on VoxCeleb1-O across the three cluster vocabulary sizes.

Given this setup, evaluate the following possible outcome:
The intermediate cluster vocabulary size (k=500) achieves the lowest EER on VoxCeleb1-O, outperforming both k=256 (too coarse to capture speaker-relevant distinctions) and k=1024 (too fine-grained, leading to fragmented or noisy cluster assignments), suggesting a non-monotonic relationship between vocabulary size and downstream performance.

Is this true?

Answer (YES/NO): NO